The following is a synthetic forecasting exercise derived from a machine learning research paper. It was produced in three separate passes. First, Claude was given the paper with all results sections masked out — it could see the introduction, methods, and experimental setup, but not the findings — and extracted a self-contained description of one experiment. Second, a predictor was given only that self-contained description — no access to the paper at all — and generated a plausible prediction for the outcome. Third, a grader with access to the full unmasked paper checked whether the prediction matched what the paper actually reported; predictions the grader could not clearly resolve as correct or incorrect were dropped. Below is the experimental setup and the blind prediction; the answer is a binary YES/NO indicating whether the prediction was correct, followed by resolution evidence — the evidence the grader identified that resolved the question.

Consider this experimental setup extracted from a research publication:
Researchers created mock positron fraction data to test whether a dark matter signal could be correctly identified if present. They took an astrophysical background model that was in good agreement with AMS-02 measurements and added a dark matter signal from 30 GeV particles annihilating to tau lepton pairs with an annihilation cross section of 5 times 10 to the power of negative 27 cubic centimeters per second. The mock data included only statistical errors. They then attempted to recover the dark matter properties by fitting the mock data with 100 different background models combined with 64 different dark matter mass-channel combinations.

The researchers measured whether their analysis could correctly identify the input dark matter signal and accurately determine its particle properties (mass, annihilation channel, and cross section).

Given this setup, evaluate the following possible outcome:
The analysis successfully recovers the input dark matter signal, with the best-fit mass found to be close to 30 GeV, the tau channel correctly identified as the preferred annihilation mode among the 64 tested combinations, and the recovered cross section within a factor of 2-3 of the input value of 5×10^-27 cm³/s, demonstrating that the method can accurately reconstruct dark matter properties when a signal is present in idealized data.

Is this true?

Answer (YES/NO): NO